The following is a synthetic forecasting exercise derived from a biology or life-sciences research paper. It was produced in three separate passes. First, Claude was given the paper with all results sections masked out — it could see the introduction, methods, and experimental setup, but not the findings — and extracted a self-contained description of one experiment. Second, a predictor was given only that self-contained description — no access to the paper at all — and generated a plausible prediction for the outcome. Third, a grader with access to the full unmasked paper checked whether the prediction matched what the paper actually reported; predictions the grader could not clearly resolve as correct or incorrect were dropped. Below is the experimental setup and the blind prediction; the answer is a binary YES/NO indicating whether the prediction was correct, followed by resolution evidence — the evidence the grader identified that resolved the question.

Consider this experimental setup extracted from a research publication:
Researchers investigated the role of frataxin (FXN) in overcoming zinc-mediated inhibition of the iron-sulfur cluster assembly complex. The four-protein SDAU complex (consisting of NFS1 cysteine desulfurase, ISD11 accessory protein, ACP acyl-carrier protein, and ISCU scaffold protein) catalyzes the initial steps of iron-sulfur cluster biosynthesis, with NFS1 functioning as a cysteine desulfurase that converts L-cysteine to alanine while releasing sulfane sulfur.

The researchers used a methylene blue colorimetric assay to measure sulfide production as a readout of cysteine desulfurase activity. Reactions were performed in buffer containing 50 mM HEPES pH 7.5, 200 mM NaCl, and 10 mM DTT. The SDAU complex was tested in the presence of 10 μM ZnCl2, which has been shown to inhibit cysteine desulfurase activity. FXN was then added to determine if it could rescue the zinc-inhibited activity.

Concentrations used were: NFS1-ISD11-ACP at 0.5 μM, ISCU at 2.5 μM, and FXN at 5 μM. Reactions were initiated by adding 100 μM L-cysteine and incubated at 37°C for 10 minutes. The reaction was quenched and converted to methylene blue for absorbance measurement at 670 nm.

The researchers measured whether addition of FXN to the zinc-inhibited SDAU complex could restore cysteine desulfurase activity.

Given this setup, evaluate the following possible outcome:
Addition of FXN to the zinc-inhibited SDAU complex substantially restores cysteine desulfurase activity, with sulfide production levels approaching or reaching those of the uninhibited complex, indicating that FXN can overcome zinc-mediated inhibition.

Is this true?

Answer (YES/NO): YES